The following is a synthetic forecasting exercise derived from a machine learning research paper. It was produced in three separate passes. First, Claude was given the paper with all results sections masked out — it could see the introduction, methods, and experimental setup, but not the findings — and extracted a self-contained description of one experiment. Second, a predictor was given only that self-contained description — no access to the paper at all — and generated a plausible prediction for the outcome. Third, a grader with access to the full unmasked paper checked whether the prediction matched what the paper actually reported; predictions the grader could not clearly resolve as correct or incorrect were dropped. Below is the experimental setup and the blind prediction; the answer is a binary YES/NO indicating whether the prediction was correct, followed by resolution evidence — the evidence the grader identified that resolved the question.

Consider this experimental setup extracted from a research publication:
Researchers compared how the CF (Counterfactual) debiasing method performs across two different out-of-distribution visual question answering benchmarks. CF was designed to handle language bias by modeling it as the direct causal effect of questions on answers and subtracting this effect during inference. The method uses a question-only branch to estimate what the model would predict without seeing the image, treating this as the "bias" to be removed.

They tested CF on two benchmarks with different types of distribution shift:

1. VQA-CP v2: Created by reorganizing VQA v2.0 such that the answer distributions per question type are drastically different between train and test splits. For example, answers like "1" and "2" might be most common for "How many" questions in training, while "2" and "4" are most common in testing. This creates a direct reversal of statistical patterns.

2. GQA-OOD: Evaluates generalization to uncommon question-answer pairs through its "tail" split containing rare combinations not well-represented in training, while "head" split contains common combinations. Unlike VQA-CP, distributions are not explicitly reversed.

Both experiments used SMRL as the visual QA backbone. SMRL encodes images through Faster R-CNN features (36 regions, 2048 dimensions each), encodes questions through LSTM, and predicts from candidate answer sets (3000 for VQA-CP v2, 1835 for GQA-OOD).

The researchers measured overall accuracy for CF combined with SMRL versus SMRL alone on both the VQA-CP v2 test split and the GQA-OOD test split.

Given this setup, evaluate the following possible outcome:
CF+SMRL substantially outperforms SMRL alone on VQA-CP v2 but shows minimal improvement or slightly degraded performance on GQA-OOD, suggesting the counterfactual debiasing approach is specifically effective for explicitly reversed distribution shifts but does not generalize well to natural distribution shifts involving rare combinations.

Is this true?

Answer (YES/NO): YES